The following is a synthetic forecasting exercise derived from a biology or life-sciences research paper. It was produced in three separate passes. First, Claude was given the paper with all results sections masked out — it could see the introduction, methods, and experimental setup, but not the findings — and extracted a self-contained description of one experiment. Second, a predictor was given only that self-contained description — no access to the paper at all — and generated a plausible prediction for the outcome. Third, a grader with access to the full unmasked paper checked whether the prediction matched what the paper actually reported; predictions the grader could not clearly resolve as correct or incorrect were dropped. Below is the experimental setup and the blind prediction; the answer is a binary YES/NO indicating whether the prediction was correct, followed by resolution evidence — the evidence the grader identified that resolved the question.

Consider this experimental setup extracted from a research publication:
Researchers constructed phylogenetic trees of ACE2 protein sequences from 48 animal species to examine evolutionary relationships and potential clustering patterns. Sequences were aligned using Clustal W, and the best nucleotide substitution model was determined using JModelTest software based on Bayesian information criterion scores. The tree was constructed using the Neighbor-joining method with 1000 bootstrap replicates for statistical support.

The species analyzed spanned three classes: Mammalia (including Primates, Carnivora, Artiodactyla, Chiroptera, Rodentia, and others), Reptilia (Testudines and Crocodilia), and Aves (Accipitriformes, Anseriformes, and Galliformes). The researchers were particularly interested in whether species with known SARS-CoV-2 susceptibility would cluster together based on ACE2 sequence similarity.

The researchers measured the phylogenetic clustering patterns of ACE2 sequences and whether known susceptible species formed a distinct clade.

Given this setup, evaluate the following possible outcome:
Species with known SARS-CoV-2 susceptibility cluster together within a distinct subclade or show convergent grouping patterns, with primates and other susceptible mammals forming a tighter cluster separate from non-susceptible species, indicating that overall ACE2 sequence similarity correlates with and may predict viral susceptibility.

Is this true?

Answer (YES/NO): NO